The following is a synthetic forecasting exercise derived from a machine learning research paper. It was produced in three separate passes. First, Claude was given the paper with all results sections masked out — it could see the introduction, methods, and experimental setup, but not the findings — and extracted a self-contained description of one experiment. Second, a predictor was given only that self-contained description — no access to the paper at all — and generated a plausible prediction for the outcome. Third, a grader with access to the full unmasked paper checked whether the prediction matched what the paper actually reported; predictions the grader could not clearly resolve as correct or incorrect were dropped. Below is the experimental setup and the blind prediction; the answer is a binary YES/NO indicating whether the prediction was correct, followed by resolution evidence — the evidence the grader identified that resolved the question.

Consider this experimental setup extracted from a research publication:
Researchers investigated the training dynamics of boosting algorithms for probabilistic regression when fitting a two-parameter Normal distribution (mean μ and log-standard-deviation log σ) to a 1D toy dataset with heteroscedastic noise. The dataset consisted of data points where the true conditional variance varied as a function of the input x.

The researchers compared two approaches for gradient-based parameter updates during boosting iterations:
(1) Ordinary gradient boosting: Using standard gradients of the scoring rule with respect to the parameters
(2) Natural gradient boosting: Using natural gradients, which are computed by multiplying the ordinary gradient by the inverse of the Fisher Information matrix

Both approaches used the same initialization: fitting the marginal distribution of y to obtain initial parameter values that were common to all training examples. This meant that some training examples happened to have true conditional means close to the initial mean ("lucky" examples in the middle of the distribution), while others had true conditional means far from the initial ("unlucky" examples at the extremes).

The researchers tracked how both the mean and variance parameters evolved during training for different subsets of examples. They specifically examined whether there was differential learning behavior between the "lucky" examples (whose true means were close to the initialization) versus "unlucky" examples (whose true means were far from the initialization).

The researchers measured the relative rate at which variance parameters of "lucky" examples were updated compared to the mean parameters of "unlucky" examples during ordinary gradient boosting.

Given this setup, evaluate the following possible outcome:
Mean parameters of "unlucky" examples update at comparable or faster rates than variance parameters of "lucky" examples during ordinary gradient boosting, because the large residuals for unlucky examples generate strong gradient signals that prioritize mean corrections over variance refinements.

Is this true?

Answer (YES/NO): NO